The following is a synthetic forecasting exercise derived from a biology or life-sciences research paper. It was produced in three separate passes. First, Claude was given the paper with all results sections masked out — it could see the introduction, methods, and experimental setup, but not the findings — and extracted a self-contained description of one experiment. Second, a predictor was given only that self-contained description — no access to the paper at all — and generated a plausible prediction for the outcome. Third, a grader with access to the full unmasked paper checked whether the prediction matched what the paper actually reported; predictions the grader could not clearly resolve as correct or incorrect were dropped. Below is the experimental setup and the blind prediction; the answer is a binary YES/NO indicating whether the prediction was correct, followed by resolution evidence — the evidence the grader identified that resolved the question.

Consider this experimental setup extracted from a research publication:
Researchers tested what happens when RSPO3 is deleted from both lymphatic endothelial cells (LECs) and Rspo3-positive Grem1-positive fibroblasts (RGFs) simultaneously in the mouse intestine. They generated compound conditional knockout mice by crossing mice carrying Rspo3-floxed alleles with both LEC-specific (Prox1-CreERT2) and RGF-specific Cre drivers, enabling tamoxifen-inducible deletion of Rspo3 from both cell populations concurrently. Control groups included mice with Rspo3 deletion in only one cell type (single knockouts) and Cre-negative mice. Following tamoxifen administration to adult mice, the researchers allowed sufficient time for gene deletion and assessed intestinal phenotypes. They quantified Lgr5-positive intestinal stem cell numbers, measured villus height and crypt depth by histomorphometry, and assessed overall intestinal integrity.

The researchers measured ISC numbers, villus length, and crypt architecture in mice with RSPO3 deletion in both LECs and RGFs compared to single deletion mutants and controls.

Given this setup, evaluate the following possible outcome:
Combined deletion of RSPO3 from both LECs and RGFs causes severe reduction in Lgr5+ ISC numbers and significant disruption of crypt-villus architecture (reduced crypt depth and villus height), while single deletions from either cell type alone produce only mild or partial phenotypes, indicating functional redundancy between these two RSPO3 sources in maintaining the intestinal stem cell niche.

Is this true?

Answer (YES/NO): YES